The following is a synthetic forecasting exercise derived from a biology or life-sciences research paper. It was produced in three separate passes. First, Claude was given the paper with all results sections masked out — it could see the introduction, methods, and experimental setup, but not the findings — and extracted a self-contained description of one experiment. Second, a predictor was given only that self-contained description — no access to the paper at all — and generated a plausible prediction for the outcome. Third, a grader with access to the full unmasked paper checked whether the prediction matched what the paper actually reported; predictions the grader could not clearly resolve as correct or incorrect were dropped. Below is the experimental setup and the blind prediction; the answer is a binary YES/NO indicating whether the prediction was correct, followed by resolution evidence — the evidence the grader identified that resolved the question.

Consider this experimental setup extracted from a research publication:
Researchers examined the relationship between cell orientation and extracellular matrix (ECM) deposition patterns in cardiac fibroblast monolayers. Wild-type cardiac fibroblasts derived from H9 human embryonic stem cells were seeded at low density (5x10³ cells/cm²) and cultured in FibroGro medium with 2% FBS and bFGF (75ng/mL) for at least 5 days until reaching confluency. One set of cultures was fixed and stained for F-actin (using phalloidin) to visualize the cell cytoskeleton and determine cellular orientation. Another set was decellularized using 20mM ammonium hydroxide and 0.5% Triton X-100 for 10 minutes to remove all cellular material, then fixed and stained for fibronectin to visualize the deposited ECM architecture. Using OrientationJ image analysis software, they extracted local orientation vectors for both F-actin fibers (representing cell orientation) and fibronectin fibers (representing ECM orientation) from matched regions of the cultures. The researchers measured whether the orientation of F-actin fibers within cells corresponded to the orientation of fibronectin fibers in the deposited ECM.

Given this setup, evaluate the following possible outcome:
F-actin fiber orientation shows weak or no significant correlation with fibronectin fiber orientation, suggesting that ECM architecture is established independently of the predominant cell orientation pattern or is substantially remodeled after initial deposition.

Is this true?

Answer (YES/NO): NO